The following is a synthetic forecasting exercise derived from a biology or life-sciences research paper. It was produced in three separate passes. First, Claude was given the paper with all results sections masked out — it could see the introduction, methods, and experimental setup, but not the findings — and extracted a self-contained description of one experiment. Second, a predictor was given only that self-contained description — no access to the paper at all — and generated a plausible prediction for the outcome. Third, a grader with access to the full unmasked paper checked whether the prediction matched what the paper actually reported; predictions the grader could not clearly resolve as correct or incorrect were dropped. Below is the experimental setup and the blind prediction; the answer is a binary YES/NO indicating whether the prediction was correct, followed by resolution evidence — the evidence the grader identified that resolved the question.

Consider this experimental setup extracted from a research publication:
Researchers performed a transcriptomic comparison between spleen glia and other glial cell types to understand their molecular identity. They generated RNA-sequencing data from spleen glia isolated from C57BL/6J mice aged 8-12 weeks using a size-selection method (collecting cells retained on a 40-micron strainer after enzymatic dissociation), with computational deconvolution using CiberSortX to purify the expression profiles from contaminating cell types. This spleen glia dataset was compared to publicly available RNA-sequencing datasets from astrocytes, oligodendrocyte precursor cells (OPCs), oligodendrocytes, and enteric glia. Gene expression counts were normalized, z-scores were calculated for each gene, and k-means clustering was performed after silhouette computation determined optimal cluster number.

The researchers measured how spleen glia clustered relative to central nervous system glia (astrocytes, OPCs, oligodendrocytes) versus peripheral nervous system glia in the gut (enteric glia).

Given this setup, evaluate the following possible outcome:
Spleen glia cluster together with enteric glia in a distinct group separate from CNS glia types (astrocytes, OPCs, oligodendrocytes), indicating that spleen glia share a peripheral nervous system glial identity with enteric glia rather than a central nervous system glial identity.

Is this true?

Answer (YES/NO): YES